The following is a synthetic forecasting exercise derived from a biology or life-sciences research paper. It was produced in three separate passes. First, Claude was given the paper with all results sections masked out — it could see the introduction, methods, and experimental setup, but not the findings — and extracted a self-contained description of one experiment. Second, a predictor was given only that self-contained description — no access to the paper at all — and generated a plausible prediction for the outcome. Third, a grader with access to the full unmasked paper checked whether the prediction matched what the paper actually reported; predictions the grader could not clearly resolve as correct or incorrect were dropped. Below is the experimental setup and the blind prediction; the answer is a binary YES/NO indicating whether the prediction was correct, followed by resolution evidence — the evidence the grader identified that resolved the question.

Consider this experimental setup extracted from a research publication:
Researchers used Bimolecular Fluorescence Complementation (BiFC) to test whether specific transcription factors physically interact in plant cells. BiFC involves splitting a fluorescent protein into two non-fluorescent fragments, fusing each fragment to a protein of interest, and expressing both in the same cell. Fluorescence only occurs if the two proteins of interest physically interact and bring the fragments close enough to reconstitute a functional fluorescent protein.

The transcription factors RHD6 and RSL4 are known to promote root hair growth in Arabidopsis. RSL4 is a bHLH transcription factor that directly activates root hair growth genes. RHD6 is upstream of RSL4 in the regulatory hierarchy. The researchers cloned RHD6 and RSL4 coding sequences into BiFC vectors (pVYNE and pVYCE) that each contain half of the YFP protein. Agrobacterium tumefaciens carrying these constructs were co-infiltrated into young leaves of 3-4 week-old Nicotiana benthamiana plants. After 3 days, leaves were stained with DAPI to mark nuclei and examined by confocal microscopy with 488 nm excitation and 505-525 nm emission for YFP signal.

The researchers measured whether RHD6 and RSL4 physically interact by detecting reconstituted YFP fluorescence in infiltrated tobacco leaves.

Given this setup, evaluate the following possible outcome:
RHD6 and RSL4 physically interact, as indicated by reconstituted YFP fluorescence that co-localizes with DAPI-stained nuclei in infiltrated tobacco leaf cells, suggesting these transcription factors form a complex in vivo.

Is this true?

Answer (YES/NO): YES